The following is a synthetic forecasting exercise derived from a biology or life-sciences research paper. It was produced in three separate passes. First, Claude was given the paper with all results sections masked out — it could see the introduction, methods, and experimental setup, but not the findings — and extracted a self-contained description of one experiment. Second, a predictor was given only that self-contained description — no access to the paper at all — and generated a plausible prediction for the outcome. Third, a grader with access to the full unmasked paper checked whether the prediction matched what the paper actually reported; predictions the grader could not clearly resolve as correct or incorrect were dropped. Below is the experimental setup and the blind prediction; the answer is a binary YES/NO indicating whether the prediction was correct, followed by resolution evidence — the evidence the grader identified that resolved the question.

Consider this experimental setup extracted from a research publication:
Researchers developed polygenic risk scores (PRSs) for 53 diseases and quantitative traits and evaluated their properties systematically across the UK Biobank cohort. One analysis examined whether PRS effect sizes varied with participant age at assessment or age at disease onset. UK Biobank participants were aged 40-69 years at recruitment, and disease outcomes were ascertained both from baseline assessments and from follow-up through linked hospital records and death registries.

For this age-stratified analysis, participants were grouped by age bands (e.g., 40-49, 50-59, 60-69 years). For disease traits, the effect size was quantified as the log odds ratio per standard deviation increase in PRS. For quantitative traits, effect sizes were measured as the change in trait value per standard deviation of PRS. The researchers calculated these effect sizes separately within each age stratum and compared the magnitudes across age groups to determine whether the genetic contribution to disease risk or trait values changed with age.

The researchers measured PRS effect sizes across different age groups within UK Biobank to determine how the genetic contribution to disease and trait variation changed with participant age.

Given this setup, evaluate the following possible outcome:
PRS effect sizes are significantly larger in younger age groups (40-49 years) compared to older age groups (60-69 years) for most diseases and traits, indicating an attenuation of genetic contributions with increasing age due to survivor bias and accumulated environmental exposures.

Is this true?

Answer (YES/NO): NO